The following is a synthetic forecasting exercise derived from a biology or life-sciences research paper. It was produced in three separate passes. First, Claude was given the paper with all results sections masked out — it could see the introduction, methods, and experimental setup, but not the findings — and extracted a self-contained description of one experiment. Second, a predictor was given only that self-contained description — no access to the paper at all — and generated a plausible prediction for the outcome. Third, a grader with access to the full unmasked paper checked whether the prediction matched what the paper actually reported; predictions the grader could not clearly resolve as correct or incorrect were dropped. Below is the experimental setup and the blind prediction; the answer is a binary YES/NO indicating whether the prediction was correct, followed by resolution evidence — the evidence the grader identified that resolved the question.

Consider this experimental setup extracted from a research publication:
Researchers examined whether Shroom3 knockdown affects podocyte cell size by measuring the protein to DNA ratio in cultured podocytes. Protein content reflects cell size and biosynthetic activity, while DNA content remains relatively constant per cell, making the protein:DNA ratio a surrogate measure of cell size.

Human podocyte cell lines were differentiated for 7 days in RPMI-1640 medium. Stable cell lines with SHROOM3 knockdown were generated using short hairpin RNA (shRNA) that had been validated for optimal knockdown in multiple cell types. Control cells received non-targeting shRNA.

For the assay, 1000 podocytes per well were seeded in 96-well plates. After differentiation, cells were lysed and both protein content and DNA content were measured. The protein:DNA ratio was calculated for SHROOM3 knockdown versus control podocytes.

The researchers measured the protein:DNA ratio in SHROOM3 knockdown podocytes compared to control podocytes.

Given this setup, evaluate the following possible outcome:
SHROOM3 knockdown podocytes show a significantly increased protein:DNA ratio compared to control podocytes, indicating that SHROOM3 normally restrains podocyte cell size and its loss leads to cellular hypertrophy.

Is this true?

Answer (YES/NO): NO